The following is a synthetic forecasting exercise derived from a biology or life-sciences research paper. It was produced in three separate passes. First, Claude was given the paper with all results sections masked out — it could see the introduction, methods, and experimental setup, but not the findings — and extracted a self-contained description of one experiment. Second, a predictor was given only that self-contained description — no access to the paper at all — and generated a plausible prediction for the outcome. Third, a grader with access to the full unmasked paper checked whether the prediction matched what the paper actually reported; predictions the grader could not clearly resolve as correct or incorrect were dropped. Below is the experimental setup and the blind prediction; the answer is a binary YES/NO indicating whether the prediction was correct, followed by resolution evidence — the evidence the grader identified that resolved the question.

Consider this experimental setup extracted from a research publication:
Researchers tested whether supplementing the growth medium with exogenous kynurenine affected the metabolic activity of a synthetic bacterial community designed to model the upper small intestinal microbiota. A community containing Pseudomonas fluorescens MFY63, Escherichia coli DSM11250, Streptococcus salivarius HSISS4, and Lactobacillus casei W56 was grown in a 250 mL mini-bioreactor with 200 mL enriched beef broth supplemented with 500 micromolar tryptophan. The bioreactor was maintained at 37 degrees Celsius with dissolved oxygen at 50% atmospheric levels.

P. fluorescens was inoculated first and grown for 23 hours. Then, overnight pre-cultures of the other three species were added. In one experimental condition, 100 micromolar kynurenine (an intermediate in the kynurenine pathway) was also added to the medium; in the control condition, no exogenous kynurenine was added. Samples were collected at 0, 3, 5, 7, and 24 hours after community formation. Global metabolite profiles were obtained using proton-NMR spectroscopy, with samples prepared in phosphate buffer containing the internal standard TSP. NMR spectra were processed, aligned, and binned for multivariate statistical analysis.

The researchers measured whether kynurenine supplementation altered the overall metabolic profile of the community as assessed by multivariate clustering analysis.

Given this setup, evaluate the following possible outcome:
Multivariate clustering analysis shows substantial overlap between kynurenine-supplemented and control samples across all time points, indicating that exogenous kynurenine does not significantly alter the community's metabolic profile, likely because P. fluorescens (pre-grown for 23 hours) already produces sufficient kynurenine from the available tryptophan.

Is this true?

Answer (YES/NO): NO